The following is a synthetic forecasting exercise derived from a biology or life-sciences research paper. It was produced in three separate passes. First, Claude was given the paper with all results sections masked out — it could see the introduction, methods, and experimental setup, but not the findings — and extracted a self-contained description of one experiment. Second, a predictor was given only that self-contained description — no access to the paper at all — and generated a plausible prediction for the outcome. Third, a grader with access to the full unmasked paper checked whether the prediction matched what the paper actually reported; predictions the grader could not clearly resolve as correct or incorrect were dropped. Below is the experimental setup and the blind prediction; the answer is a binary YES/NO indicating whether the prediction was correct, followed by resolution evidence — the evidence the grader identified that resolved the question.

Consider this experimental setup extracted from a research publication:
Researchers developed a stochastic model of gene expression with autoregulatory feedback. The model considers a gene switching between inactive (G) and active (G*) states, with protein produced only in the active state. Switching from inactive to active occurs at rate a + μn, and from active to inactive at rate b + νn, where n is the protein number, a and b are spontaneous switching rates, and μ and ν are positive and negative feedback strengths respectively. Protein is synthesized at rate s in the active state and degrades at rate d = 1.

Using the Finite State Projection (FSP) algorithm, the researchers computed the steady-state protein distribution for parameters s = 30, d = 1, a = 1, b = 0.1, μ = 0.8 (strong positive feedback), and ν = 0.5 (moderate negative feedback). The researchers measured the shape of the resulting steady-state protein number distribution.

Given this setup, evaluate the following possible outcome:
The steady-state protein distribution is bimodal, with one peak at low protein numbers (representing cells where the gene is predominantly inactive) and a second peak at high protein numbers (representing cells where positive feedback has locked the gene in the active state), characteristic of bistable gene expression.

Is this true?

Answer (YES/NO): NO